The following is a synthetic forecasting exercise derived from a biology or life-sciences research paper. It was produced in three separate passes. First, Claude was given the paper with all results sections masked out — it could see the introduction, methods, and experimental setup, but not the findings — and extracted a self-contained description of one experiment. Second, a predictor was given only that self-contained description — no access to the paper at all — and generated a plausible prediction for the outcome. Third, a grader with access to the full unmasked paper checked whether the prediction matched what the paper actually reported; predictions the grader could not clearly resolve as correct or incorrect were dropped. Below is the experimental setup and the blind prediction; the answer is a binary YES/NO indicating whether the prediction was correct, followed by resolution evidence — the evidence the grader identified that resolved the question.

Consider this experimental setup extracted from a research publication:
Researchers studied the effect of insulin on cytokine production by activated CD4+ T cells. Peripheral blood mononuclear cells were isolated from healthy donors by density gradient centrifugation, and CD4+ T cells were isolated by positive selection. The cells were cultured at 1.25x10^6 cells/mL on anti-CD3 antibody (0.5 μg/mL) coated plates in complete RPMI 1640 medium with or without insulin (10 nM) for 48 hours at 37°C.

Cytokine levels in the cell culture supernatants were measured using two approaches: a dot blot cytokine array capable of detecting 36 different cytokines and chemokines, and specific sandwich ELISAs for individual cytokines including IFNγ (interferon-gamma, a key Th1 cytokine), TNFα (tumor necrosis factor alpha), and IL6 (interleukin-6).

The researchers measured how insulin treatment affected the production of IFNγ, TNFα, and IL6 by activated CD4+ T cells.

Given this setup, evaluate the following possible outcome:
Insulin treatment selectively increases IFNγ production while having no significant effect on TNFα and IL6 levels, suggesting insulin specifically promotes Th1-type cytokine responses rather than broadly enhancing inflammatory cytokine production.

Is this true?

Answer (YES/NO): NO